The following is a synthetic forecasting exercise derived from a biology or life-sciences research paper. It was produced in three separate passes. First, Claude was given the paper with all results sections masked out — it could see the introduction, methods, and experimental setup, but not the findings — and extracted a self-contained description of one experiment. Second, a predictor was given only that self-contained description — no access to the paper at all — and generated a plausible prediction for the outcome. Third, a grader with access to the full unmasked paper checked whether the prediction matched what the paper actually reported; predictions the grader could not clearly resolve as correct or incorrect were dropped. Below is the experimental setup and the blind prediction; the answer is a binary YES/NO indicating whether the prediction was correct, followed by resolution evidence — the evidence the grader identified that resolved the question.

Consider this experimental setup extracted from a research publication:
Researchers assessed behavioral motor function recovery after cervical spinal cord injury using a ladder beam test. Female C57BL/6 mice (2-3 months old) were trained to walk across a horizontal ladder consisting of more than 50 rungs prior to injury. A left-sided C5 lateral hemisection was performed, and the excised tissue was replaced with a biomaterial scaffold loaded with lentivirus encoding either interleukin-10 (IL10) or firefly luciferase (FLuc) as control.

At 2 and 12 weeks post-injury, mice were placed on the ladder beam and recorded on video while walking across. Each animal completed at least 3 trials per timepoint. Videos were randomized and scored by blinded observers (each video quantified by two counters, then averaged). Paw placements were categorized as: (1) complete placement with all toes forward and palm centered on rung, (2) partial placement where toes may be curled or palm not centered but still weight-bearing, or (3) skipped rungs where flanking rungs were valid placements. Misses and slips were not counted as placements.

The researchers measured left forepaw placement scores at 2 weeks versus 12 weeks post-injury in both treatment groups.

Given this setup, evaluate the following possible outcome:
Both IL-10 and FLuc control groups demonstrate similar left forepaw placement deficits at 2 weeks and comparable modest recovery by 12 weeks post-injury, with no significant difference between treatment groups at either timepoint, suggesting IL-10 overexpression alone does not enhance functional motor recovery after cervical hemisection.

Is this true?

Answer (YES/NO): NO